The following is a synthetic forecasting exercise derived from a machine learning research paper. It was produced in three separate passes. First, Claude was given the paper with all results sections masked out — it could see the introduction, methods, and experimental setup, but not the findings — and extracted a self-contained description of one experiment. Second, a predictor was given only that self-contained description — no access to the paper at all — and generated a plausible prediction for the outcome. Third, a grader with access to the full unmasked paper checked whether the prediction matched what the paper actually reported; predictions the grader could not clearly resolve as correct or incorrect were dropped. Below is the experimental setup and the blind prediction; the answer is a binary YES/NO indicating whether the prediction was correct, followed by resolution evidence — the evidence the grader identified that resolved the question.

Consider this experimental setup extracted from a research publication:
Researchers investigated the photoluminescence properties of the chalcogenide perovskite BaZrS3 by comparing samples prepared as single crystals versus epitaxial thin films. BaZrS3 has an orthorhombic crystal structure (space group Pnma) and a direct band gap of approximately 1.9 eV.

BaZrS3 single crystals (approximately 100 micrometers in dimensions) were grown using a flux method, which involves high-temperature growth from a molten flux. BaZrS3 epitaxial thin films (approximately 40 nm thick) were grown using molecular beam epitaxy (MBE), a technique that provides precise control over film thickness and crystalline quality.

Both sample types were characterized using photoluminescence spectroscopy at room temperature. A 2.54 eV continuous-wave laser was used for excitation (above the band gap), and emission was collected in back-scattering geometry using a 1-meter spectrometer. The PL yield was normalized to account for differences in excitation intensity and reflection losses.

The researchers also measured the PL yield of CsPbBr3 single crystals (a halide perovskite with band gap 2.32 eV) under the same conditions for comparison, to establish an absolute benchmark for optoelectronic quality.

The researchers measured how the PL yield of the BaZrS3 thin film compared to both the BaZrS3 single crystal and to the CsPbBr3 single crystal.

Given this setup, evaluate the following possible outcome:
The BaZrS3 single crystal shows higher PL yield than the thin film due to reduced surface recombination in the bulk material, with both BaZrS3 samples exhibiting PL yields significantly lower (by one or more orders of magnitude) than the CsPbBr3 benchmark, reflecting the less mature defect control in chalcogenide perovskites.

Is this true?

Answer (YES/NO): NO